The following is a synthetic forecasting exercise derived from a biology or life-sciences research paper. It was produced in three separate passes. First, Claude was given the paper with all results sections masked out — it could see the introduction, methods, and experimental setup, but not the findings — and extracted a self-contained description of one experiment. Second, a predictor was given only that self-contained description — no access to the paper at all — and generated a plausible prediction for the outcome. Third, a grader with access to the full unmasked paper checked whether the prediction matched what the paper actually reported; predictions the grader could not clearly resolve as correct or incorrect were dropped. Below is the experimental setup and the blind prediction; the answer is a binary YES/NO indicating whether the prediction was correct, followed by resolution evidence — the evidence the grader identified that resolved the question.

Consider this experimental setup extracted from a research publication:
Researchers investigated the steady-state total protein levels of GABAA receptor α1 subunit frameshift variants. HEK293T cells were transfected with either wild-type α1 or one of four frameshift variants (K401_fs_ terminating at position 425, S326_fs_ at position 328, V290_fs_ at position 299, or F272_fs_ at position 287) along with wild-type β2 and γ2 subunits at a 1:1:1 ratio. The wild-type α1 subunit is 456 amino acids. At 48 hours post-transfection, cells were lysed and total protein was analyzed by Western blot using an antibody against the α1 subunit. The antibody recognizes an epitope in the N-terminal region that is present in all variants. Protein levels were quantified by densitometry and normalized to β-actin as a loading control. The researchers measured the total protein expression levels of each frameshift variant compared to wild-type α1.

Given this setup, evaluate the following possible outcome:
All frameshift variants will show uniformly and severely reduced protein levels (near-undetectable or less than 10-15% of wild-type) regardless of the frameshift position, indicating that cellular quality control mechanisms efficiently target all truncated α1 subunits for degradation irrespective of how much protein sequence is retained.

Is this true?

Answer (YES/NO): NO